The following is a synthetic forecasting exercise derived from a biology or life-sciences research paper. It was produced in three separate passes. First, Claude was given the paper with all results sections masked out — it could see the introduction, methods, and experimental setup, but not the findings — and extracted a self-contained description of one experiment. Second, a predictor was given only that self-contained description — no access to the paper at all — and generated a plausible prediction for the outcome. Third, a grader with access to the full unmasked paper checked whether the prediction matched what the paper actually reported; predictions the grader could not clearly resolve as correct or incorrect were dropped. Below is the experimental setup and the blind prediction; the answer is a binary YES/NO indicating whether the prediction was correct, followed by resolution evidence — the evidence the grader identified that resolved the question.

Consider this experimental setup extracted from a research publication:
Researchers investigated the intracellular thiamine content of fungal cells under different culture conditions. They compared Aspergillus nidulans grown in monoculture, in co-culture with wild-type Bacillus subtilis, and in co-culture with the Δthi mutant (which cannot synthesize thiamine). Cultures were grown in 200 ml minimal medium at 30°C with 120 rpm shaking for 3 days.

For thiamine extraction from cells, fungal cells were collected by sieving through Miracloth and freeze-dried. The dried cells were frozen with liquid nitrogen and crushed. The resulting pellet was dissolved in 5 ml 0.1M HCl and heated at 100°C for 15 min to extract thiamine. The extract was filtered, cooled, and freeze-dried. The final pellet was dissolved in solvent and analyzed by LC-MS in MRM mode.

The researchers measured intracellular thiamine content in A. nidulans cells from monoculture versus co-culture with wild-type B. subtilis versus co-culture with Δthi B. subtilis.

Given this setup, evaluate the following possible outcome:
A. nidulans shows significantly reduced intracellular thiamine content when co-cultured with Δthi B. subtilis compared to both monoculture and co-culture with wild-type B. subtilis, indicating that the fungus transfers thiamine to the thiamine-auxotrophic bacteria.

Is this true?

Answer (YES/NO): YES